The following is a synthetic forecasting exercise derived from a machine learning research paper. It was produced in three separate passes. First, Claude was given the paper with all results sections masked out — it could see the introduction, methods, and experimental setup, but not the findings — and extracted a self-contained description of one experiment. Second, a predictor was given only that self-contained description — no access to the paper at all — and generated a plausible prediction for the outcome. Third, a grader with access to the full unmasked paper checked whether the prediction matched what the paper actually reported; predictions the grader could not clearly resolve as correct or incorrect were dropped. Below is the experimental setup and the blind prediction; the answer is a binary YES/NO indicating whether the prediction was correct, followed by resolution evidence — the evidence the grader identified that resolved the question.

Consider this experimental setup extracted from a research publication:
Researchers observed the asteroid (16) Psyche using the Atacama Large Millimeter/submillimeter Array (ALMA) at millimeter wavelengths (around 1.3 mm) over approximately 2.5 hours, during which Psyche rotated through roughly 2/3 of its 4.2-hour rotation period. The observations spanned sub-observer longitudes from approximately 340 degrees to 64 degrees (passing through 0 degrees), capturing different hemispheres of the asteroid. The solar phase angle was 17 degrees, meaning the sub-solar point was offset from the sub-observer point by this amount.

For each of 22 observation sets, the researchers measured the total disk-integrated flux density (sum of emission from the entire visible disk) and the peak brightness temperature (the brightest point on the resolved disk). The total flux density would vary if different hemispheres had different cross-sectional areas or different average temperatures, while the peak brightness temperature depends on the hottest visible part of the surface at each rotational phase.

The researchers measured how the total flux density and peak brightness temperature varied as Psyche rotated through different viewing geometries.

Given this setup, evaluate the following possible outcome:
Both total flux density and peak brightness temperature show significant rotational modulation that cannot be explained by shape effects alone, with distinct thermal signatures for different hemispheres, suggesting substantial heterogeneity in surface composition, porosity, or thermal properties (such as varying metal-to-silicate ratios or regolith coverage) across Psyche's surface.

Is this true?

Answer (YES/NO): NO